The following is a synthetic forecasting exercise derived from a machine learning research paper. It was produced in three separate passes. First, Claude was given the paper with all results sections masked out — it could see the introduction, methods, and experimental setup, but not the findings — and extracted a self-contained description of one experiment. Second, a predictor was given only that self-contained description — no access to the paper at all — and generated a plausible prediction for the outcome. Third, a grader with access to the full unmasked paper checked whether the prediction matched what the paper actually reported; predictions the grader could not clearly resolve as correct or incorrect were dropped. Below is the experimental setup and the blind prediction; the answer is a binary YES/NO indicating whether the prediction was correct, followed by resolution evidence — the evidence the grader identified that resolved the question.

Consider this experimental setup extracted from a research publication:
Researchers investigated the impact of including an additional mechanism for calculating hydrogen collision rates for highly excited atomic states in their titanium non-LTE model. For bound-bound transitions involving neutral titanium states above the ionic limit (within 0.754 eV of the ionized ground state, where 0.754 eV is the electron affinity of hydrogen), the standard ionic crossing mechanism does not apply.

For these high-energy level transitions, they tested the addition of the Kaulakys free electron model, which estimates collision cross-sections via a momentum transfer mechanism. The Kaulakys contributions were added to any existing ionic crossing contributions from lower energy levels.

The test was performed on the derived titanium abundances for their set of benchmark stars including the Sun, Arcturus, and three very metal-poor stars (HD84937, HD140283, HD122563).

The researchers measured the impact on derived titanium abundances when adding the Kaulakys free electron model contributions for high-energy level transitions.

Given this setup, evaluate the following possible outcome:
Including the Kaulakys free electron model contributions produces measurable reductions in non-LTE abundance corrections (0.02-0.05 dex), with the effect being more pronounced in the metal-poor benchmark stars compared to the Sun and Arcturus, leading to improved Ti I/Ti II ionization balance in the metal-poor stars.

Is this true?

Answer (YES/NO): NO